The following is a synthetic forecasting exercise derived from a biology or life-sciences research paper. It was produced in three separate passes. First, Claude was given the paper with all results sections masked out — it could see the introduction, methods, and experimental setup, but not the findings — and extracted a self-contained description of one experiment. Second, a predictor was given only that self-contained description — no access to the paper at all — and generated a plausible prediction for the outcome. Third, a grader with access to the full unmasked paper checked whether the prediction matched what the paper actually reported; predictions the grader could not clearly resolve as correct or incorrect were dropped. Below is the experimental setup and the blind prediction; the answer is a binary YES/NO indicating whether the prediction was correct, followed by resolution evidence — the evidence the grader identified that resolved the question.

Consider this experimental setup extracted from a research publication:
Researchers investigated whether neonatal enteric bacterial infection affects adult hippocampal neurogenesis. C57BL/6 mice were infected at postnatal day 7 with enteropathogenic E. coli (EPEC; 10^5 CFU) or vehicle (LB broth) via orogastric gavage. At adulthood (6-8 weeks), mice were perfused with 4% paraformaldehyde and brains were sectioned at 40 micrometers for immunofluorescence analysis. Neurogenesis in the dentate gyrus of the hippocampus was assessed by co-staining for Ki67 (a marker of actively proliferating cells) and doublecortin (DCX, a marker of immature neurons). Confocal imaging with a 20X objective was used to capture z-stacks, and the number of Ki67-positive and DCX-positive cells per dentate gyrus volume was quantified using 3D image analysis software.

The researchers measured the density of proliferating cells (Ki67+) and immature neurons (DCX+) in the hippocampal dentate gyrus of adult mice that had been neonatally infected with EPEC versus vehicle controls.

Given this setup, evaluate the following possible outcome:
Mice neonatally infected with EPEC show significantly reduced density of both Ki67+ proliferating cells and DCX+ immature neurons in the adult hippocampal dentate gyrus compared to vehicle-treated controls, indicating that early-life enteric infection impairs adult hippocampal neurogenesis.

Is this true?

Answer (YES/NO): NO